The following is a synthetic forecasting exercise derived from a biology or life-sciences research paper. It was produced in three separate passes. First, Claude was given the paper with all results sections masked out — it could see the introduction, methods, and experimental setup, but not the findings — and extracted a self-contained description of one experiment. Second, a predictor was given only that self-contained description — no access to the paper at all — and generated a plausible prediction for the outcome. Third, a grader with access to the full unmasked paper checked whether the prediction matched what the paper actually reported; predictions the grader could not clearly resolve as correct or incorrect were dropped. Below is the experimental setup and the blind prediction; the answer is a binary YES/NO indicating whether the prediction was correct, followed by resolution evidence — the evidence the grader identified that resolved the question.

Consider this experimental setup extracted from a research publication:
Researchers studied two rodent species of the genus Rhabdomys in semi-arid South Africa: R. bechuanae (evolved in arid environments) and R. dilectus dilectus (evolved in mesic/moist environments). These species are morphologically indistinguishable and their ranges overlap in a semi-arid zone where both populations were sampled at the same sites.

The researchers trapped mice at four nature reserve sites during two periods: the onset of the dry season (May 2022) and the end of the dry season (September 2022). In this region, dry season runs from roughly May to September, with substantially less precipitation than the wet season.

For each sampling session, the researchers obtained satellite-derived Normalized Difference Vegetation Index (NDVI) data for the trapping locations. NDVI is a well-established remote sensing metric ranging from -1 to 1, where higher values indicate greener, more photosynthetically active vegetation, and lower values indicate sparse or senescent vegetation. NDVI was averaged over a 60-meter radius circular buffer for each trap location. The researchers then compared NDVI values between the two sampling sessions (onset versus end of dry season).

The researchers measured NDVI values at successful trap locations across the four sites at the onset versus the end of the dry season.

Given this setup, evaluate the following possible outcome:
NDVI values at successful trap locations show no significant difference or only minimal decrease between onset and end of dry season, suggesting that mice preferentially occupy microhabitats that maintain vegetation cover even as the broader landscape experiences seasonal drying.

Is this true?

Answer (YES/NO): NO